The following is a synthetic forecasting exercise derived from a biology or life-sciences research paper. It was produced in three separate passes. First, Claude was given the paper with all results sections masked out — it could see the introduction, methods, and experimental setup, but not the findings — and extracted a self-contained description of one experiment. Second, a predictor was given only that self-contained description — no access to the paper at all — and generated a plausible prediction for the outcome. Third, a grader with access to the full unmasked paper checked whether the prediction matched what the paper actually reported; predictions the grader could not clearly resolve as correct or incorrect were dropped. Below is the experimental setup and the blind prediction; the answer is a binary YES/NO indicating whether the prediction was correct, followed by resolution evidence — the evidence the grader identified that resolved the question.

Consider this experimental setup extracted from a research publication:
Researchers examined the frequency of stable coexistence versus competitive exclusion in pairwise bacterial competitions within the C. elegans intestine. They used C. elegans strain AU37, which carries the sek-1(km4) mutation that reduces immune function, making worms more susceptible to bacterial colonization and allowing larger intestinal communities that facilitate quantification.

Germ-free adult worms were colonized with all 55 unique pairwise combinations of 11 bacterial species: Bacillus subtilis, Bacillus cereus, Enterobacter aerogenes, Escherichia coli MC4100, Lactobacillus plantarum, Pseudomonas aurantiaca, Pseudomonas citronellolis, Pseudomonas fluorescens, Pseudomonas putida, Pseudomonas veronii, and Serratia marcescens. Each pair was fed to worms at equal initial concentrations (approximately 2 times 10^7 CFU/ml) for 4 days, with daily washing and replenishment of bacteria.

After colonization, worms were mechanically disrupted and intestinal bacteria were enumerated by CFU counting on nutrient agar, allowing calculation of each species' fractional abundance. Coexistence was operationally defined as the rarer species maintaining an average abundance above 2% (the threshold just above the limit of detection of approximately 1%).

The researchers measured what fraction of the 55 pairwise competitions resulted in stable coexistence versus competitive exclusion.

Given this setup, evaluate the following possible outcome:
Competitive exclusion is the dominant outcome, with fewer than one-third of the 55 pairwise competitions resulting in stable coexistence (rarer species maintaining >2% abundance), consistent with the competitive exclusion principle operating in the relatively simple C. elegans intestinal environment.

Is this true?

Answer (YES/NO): NO